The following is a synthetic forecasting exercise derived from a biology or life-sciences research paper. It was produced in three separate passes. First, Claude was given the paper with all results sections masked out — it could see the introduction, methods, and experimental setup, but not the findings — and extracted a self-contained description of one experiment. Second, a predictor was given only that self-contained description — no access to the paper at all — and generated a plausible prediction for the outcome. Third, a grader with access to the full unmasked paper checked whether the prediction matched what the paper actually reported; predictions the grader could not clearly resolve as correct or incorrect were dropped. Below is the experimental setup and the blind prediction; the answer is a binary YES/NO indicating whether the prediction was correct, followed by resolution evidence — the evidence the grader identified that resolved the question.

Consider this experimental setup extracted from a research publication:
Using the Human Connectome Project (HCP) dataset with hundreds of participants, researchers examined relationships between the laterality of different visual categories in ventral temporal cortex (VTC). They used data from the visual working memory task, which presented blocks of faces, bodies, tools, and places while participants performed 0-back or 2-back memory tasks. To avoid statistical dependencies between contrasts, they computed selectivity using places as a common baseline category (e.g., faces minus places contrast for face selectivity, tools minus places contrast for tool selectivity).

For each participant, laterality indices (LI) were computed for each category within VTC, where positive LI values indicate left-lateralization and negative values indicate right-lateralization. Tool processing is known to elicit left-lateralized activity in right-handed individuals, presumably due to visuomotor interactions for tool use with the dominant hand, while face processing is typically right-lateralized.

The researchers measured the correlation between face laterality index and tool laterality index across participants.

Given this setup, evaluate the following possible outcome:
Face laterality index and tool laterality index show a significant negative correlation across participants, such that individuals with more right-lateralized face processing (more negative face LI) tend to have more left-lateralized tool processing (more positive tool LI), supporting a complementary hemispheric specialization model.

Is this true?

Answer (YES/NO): YES